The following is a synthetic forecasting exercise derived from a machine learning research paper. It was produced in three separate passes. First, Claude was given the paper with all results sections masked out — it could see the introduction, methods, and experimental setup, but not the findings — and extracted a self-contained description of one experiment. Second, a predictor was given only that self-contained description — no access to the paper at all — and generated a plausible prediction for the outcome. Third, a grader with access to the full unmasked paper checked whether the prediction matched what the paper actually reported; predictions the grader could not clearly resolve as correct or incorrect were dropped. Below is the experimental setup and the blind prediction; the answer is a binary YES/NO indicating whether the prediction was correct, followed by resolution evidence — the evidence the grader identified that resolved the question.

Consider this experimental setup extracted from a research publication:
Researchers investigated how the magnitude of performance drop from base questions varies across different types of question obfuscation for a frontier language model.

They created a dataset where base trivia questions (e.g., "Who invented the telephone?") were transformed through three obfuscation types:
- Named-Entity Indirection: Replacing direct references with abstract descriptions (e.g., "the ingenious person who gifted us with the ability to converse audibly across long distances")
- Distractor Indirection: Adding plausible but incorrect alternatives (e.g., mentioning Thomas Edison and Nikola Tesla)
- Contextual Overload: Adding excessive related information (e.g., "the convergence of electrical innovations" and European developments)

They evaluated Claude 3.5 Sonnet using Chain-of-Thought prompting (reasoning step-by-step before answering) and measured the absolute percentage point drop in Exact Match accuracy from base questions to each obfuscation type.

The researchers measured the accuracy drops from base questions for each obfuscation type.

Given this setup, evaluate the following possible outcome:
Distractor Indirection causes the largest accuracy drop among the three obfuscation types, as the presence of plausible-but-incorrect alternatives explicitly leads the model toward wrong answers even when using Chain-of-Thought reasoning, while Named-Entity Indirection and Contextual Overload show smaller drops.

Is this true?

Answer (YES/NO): YES